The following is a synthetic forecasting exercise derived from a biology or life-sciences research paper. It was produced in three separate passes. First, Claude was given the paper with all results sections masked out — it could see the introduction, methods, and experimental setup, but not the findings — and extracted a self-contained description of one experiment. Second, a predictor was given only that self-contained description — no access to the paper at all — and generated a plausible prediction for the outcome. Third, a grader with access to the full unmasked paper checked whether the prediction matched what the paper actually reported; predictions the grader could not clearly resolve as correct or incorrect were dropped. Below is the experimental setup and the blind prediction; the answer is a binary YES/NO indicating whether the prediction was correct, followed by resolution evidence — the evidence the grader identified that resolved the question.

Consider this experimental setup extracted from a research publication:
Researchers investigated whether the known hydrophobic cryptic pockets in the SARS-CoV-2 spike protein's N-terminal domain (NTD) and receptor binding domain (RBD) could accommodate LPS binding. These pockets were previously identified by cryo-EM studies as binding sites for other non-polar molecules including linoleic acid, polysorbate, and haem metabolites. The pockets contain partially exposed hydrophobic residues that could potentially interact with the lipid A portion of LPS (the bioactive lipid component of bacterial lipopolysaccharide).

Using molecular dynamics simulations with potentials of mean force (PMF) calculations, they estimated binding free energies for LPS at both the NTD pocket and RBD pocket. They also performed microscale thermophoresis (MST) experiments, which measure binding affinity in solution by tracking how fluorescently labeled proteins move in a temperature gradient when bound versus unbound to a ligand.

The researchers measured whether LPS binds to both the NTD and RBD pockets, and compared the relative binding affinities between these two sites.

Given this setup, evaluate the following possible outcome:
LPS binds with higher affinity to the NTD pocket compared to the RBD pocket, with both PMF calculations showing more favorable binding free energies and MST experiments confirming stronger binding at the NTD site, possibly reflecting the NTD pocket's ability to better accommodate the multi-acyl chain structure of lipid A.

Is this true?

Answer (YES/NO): NO